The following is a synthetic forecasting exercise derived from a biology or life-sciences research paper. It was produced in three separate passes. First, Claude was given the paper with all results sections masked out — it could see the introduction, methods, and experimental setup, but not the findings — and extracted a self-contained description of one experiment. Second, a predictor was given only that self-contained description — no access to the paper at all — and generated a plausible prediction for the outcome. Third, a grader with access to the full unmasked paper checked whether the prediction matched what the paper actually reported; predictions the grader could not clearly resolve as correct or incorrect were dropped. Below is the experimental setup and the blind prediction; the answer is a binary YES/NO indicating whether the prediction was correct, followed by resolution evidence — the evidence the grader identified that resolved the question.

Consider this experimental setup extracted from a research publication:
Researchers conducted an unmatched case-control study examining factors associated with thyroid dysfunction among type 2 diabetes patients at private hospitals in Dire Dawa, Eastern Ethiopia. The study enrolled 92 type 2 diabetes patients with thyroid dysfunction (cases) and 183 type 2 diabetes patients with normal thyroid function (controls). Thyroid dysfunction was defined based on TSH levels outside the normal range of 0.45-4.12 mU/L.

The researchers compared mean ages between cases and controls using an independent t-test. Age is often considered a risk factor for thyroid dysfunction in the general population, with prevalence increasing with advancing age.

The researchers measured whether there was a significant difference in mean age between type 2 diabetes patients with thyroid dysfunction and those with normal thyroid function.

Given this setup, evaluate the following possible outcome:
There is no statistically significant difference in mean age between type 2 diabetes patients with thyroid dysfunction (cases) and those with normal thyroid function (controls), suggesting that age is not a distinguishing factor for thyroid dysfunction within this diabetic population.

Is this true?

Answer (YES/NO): YES